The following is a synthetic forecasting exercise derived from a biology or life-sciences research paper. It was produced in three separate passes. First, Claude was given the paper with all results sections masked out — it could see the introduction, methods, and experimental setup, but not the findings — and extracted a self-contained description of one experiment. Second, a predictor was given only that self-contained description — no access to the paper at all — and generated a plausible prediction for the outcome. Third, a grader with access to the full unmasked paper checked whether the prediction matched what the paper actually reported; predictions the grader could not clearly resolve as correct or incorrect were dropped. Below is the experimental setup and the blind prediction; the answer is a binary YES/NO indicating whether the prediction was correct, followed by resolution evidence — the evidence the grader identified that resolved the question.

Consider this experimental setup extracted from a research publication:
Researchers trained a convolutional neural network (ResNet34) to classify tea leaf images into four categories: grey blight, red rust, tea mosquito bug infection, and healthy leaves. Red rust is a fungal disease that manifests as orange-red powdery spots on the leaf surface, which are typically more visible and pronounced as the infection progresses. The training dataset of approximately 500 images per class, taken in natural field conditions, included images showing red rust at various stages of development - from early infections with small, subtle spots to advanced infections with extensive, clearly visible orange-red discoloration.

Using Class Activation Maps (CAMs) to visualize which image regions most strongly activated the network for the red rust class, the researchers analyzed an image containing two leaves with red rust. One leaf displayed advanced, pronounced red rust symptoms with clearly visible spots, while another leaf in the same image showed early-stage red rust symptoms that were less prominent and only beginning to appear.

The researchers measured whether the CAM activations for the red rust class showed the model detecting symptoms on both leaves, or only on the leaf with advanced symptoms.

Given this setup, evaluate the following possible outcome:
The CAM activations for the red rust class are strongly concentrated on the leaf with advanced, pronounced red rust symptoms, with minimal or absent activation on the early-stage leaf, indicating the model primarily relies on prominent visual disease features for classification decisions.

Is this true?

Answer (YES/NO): NO